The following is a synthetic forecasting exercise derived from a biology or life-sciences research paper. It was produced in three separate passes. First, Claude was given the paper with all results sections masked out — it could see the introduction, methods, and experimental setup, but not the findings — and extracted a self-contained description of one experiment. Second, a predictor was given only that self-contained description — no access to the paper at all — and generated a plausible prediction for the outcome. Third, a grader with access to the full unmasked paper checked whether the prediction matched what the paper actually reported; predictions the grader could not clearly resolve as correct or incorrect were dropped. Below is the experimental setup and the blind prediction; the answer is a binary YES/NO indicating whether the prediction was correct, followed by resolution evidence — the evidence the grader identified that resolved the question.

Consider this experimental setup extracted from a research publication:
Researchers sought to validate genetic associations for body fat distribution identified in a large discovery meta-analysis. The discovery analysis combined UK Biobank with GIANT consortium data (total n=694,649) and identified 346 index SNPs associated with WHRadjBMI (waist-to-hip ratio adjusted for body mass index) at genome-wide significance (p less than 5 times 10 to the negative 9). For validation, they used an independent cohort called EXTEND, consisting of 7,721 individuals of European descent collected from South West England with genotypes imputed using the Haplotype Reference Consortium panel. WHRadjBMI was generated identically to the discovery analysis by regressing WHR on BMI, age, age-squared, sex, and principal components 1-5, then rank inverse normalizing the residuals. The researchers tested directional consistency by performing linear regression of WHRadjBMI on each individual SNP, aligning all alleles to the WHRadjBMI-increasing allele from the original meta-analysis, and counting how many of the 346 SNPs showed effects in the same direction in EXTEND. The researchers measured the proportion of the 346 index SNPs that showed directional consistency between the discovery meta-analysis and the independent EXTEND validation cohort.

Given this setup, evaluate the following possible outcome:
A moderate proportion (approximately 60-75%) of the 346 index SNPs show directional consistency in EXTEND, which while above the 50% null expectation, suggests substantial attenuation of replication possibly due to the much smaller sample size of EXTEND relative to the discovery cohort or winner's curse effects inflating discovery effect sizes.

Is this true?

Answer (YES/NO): NO